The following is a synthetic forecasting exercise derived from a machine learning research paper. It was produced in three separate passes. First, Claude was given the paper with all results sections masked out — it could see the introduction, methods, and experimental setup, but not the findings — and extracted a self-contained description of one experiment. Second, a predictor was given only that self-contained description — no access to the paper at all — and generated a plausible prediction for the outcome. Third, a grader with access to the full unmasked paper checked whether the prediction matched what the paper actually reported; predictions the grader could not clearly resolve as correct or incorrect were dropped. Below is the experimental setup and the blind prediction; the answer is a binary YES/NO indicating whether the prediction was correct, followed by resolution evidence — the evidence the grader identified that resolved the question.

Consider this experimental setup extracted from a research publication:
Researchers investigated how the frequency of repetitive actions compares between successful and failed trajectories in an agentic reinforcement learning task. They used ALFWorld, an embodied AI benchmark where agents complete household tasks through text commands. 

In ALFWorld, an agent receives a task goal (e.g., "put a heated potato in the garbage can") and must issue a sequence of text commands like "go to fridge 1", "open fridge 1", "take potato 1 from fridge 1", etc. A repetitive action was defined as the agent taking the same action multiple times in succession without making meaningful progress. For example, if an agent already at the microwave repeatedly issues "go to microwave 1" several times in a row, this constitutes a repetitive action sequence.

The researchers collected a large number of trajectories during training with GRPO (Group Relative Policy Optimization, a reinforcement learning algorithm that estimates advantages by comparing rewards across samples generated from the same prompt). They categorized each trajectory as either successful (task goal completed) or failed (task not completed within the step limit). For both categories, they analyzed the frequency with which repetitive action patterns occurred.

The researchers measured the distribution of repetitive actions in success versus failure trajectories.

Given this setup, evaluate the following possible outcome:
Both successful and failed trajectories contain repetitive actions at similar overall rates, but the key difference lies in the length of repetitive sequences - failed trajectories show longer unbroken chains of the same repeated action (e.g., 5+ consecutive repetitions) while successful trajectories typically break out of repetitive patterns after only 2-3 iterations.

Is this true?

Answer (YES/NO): NO